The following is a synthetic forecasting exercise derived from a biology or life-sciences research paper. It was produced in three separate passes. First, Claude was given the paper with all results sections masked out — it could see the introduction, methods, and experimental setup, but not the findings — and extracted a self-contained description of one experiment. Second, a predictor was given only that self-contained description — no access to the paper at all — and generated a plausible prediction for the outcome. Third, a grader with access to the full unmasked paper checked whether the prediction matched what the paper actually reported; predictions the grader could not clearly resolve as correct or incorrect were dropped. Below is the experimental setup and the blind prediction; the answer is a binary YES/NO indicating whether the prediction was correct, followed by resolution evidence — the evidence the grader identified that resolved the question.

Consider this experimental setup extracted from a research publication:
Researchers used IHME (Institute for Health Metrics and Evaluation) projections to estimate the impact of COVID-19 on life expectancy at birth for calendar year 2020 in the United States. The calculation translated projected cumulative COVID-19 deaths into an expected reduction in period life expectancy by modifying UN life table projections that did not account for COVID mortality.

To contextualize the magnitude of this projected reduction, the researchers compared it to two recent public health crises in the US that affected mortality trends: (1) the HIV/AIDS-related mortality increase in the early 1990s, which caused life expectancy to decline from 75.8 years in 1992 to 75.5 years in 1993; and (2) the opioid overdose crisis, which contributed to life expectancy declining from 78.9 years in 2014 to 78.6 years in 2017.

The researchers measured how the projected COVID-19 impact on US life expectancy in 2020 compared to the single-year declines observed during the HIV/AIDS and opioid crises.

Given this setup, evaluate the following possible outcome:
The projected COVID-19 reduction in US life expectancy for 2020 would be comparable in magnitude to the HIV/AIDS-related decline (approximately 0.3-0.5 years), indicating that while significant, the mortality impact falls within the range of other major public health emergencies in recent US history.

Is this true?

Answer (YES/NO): NO